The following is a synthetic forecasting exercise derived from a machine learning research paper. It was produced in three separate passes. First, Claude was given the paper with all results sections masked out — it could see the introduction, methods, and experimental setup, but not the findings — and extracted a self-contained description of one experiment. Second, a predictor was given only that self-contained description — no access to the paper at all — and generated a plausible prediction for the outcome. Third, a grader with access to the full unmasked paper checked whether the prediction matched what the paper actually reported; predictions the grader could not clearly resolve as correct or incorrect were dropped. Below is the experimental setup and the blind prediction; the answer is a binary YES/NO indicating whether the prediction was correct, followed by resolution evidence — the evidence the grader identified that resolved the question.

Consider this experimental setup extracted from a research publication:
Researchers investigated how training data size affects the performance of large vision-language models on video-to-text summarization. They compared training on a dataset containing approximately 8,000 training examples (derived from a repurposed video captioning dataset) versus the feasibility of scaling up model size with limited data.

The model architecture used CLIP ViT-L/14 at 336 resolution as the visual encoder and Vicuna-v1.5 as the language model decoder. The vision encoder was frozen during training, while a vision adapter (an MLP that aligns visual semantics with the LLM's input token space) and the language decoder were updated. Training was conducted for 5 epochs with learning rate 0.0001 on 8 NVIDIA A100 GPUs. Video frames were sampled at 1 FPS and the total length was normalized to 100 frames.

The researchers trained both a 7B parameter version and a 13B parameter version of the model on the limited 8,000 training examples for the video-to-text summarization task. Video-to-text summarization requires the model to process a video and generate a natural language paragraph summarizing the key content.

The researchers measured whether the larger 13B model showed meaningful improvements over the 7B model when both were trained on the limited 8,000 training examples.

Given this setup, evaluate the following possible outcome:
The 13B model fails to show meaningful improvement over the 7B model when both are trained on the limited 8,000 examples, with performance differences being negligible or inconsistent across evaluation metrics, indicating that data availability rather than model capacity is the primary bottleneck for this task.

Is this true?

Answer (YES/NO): YES